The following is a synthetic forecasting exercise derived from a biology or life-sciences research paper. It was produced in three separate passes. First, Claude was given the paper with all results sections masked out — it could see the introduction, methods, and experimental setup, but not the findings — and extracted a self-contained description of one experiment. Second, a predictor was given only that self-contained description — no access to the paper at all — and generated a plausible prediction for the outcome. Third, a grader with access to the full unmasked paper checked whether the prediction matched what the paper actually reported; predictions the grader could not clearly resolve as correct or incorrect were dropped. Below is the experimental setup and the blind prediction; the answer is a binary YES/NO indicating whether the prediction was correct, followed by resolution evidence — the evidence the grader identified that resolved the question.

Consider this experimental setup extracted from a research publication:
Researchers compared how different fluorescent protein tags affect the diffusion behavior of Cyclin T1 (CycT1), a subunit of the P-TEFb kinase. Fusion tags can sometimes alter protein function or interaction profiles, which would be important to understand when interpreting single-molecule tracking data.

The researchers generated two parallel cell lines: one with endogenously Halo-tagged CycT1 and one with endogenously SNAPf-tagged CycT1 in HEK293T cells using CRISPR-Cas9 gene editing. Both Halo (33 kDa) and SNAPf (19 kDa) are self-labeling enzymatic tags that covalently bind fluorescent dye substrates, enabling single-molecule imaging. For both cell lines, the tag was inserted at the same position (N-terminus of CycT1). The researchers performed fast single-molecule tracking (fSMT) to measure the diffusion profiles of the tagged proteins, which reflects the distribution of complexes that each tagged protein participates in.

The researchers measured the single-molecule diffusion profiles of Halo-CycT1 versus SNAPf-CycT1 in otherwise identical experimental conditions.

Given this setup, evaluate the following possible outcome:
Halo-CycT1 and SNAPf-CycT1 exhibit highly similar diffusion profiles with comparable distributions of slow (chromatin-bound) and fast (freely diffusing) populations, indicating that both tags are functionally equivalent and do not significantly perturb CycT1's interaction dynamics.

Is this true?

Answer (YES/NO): NO